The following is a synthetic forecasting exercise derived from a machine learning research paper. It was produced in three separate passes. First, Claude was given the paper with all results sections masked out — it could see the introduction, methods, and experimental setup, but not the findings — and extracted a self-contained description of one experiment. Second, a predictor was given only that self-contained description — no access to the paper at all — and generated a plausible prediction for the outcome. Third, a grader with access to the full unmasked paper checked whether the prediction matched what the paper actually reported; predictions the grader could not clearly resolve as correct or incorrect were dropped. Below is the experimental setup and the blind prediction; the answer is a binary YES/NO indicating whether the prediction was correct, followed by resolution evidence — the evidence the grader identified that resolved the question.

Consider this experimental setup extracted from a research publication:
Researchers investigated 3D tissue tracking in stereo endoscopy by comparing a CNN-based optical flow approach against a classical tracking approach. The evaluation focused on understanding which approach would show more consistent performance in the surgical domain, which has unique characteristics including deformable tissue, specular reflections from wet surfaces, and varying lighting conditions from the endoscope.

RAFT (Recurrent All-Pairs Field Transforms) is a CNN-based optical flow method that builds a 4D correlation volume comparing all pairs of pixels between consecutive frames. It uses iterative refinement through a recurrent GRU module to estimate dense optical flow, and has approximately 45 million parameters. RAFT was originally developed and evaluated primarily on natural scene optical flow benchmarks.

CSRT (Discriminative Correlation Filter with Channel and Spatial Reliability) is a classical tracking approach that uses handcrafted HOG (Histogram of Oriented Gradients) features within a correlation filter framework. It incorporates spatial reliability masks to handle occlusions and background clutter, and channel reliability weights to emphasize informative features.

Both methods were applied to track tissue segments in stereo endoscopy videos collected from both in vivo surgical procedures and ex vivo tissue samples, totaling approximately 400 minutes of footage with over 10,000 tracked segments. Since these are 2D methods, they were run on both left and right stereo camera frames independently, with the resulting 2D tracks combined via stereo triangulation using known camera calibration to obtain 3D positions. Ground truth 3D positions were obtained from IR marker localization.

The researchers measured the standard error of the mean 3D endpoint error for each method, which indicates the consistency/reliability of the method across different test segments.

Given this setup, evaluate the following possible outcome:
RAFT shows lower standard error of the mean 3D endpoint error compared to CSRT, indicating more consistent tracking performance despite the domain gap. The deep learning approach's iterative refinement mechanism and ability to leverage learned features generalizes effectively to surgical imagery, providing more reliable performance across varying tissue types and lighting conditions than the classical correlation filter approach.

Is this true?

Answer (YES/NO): YES